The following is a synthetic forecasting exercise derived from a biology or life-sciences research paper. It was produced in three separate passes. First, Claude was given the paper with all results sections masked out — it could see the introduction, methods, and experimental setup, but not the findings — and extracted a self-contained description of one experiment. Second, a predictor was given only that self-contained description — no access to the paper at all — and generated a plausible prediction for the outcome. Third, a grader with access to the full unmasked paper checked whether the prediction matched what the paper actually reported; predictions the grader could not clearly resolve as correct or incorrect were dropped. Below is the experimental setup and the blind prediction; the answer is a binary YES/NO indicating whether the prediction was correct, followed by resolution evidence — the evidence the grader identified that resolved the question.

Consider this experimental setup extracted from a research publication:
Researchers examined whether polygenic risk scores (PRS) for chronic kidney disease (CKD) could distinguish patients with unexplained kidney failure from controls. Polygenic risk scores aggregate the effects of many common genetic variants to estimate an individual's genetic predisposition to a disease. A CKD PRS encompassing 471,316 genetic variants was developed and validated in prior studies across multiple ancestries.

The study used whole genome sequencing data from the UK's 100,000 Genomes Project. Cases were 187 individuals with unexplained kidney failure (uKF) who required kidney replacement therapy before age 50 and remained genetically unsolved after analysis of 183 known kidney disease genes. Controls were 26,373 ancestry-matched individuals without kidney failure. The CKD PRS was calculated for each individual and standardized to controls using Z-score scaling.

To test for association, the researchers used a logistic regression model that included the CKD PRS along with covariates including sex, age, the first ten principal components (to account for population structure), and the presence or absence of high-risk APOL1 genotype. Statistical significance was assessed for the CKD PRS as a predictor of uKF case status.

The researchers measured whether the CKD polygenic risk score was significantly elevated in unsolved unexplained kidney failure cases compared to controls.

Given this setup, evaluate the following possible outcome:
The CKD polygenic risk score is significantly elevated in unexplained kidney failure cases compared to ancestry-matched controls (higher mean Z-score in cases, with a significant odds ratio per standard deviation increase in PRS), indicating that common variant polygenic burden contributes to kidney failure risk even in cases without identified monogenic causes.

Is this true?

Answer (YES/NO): NO